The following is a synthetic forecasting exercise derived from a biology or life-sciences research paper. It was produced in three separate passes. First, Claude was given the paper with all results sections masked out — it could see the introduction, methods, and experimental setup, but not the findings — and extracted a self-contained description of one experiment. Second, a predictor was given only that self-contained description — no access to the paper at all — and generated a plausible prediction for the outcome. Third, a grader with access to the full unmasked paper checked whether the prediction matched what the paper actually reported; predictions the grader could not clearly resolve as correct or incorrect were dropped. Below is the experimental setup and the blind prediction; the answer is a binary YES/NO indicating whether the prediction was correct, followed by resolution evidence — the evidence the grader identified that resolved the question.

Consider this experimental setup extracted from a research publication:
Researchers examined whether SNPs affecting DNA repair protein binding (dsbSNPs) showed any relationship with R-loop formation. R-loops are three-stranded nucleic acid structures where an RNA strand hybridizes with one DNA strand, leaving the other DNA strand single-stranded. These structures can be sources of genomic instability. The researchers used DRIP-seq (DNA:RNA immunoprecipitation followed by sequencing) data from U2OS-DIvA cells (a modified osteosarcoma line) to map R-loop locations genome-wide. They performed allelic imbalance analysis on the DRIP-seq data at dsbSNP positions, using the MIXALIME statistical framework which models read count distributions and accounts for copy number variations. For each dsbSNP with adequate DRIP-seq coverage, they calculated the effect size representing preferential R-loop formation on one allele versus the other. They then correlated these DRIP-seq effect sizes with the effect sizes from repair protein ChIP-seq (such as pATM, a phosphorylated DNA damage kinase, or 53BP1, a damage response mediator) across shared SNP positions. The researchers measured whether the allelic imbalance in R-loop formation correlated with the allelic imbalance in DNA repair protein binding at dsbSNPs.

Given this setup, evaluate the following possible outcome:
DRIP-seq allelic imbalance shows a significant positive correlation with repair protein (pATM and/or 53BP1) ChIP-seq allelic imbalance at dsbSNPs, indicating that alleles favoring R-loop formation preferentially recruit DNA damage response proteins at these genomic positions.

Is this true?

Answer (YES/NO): NO